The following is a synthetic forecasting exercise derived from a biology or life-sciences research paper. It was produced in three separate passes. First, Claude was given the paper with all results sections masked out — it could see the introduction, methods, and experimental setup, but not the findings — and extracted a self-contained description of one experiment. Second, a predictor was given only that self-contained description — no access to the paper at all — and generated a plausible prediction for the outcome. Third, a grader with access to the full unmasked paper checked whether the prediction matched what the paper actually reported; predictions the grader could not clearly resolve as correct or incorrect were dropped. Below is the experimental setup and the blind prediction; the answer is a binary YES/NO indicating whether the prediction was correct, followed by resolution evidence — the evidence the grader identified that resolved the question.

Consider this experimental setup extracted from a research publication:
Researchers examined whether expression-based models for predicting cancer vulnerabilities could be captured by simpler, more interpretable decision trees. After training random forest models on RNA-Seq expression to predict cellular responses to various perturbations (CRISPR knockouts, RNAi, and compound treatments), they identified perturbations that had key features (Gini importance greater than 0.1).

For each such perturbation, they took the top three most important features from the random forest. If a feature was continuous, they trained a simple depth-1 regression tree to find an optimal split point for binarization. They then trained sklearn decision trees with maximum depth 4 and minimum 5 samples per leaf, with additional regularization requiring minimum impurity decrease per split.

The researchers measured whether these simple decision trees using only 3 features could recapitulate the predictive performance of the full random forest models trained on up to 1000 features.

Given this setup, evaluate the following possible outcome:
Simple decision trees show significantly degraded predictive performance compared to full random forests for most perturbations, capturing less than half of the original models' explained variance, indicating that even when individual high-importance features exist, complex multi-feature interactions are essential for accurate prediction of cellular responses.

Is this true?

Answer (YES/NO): NO